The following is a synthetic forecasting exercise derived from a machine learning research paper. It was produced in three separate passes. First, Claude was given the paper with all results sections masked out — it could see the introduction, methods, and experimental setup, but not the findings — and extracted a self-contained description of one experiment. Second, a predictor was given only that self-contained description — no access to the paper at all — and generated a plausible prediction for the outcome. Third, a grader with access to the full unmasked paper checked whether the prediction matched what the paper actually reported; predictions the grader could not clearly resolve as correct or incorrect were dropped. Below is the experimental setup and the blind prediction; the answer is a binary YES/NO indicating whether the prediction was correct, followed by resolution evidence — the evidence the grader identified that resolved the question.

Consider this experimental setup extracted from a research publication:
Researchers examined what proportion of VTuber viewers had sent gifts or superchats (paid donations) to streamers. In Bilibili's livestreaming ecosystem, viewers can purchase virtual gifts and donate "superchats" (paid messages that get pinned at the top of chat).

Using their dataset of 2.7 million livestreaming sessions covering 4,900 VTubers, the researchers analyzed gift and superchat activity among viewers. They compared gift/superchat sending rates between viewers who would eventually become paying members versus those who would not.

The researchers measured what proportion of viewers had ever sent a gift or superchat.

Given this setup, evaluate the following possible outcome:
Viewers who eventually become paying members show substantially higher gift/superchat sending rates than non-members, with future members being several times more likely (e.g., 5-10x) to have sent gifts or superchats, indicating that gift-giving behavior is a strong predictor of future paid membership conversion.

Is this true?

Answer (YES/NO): NO